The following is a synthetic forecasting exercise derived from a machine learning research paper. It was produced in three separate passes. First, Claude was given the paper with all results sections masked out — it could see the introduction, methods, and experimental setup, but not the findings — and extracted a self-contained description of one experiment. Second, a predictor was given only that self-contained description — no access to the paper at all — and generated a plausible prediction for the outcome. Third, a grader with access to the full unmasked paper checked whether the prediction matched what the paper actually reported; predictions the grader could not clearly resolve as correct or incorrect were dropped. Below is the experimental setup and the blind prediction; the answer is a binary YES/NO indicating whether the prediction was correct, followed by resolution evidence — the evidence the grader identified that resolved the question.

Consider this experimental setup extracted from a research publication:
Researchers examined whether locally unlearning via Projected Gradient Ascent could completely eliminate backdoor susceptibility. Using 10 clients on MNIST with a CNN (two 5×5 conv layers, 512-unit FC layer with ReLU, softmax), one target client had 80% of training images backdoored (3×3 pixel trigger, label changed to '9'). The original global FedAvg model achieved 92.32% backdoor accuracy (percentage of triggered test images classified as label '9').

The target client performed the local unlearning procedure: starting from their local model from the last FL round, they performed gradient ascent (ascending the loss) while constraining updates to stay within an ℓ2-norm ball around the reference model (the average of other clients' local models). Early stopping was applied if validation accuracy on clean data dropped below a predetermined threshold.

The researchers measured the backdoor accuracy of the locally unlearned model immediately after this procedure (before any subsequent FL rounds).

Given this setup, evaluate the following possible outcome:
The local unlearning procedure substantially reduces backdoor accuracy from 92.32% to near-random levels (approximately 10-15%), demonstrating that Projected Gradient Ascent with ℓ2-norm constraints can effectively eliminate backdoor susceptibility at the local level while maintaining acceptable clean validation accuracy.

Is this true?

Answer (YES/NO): NO